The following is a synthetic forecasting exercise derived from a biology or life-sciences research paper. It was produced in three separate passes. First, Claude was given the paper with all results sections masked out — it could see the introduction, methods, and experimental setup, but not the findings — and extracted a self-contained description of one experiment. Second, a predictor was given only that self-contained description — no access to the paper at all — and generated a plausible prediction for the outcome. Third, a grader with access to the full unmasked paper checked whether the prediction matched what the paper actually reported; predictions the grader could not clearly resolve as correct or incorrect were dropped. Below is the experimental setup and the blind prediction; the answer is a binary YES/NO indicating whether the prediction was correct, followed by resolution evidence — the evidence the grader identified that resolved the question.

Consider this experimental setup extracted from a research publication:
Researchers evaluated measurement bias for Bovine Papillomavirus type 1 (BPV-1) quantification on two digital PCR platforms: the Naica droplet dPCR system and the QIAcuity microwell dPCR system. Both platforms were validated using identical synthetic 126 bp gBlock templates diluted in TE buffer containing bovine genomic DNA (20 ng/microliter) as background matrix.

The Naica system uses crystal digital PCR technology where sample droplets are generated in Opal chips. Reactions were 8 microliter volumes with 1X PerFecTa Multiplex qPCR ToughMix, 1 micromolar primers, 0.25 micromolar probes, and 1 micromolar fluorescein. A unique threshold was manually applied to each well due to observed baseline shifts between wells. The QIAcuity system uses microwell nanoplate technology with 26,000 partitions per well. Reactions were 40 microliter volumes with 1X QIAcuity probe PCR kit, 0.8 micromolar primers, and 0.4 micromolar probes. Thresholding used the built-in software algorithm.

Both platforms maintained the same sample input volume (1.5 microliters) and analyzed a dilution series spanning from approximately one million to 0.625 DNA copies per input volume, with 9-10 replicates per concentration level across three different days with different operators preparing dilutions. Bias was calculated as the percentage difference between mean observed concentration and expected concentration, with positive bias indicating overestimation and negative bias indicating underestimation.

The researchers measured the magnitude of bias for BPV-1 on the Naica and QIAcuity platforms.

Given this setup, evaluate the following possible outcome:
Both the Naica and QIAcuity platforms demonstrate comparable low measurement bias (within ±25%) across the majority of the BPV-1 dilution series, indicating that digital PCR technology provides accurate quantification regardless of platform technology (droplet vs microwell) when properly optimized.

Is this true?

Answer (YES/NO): YES